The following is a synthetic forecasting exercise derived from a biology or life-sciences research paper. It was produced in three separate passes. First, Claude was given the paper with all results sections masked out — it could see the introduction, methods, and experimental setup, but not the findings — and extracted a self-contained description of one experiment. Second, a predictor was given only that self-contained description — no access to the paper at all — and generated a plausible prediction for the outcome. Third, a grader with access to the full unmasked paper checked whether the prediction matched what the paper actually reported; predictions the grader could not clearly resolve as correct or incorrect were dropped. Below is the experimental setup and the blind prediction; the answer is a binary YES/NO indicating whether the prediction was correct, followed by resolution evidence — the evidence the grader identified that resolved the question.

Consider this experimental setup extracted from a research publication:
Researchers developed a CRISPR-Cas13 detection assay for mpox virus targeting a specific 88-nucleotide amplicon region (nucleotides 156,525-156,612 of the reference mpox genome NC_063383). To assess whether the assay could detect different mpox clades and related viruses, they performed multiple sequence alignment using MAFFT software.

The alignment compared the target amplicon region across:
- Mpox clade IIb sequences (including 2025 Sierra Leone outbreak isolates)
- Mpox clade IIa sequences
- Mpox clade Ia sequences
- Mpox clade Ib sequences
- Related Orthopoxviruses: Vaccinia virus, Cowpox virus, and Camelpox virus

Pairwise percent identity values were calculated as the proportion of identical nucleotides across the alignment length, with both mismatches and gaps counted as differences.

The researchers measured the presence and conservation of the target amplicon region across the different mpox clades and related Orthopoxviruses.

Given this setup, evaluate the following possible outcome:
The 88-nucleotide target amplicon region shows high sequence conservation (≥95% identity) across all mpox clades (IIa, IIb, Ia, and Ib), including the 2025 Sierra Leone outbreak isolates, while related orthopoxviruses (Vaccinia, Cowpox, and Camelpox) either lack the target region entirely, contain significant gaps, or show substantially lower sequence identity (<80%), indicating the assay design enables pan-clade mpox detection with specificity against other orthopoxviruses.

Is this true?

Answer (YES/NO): NO